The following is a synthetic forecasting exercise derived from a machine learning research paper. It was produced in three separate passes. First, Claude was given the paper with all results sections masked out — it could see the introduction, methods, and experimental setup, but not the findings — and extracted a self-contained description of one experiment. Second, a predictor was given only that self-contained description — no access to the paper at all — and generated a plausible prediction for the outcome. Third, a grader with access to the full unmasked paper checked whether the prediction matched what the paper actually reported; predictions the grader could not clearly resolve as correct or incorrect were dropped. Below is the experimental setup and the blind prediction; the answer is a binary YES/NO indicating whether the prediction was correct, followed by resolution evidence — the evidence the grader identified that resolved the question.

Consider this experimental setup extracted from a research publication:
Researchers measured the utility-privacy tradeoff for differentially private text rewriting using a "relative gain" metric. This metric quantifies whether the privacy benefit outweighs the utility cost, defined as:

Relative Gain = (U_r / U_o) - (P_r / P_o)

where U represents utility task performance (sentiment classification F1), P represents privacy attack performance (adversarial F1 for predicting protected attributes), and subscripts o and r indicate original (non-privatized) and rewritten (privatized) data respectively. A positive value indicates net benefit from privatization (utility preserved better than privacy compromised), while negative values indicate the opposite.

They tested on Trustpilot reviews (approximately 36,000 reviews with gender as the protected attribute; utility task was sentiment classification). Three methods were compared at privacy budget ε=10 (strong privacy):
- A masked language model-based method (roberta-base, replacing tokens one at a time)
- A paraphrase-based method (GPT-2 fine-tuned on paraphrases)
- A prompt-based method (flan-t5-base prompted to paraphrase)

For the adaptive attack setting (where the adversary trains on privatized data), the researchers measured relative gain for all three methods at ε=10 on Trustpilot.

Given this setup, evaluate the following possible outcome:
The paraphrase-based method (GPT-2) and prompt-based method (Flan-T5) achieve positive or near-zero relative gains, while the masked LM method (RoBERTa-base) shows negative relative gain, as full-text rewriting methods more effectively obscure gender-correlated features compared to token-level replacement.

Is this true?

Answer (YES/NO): NO